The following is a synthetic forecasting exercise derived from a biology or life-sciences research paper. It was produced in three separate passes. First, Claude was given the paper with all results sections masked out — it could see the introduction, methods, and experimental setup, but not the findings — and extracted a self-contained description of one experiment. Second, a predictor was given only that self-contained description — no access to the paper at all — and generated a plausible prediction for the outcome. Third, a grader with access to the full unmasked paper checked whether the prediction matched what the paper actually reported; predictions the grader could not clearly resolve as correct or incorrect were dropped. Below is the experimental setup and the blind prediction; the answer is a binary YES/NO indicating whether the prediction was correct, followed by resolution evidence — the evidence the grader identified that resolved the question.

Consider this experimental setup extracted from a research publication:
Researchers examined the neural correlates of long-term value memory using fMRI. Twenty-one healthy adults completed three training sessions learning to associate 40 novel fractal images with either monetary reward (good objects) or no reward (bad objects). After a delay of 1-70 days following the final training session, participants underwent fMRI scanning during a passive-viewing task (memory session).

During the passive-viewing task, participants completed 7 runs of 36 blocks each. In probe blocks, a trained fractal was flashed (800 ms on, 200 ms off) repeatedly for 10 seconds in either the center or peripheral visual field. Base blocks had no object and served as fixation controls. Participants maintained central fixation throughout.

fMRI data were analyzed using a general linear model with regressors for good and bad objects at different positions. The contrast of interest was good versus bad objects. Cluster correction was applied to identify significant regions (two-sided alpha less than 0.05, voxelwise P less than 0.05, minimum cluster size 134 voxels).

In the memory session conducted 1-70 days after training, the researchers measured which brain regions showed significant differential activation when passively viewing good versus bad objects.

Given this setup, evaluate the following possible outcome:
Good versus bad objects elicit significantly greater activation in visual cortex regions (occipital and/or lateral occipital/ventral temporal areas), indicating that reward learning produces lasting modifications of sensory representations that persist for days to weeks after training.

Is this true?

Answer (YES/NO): YES